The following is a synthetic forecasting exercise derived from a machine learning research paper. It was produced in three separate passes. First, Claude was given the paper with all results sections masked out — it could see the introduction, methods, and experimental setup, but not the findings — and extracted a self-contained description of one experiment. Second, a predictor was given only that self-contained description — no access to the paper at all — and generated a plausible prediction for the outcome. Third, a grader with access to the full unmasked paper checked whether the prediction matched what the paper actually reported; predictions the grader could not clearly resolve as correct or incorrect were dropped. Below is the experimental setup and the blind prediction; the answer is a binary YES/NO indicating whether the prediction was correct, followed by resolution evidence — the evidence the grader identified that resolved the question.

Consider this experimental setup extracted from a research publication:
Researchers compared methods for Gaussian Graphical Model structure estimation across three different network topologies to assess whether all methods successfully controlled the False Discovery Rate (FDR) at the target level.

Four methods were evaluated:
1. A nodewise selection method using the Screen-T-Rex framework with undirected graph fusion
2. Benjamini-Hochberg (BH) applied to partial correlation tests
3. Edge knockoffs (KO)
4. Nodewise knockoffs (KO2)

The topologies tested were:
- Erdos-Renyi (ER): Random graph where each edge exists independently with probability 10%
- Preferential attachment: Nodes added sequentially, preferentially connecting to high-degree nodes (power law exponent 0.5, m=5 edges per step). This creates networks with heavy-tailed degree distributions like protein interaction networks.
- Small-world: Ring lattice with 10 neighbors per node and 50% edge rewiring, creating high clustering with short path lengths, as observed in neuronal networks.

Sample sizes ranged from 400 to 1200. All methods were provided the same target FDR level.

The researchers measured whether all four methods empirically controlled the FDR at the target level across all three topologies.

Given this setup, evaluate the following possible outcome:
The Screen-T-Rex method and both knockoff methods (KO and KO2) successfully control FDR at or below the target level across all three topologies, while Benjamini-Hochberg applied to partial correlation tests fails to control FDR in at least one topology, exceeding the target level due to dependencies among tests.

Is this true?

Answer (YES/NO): NO